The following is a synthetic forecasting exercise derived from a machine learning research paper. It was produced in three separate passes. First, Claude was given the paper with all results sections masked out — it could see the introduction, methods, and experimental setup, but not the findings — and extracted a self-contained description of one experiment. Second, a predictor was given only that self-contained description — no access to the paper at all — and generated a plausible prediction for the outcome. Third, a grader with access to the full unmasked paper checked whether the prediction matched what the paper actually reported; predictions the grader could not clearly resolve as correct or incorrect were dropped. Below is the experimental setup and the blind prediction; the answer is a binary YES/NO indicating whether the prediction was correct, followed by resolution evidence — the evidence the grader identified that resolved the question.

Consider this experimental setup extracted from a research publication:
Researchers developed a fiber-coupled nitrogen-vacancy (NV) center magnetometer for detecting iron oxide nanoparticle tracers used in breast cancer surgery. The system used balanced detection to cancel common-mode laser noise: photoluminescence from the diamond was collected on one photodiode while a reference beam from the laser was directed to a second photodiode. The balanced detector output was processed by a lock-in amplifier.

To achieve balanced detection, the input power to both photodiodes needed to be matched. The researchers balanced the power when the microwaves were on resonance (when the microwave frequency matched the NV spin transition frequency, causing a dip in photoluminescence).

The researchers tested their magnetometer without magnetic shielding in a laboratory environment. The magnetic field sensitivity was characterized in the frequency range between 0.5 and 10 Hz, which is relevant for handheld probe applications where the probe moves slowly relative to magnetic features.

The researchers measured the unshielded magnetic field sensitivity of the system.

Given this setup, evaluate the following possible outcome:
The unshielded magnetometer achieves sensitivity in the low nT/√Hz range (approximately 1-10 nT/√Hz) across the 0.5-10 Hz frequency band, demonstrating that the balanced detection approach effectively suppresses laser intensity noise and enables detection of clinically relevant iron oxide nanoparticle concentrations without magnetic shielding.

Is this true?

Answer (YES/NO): NO